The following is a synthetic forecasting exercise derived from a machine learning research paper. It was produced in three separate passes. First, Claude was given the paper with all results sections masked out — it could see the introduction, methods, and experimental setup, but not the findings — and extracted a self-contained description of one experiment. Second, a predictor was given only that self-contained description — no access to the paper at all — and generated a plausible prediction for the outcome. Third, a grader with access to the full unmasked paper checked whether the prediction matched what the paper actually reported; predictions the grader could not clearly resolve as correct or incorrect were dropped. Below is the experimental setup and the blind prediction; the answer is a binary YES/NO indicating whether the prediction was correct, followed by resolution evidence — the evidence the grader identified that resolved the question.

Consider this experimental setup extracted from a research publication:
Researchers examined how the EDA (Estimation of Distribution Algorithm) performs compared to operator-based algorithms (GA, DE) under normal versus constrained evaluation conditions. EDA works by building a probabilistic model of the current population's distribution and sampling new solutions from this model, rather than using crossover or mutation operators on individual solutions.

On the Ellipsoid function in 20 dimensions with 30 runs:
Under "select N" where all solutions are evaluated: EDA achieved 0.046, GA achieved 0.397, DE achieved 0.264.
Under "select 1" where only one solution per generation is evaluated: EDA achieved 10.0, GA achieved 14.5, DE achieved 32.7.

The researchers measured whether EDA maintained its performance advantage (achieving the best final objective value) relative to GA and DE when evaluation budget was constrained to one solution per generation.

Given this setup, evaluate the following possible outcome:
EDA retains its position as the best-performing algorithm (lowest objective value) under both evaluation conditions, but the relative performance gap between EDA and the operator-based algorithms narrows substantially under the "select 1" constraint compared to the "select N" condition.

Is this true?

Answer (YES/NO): YES